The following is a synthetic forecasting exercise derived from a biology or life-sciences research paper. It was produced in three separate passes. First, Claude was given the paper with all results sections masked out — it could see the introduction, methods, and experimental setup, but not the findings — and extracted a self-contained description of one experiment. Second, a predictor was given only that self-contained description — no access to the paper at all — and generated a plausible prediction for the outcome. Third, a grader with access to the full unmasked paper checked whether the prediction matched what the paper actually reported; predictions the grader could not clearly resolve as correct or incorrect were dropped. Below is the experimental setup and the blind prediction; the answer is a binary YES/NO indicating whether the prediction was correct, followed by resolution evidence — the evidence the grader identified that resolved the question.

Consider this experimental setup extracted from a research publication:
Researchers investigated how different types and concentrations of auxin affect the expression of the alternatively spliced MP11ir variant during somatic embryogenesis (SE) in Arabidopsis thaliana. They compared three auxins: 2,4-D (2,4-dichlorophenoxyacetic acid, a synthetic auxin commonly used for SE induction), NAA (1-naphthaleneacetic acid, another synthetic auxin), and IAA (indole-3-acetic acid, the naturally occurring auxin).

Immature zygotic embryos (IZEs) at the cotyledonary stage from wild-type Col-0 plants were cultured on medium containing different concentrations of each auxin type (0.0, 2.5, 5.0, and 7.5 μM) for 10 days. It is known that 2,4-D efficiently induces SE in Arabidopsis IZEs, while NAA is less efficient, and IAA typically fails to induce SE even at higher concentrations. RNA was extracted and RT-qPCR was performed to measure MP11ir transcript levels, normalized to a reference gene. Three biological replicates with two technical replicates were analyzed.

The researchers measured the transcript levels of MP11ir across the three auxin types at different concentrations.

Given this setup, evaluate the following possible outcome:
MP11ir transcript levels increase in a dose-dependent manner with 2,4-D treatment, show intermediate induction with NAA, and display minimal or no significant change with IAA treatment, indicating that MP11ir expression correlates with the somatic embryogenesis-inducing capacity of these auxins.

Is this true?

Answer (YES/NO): YES